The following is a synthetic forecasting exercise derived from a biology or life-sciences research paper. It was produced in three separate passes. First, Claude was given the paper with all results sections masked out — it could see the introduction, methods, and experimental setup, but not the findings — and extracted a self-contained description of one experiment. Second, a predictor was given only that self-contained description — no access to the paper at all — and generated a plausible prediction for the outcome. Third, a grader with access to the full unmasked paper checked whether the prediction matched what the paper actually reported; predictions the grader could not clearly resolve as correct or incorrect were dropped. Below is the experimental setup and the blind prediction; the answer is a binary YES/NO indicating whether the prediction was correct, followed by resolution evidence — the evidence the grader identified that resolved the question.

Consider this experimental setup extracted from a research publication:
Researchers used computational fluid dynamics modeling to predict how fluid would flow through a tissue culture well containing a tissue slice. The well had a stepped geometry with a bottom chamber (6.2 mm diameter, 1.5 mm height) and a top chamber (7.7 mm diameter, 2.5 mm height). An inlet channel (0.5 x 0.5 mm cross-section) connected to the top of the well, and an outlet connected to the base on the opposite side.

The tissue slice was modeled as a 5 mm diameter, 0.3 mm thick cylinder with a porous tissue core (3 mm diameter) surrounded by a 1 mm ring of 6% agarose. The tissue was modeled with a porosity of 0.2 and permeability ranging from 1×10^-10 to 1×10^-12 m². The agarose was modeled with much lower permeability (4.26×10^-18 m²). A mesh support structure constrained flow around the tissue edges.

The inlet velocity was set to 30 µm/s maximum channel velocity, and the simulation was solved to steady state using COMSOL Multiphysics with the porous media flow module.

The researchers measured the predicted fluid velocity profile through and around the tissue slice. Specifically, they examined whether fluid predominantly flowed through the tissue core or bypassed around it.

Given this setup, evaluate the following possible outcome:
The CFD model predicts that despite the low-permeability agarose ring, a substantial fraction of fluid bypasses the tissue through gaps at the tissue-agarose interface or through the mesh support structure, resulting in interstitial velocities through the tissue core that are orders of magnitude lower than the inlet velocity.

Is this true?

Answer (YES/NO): YES